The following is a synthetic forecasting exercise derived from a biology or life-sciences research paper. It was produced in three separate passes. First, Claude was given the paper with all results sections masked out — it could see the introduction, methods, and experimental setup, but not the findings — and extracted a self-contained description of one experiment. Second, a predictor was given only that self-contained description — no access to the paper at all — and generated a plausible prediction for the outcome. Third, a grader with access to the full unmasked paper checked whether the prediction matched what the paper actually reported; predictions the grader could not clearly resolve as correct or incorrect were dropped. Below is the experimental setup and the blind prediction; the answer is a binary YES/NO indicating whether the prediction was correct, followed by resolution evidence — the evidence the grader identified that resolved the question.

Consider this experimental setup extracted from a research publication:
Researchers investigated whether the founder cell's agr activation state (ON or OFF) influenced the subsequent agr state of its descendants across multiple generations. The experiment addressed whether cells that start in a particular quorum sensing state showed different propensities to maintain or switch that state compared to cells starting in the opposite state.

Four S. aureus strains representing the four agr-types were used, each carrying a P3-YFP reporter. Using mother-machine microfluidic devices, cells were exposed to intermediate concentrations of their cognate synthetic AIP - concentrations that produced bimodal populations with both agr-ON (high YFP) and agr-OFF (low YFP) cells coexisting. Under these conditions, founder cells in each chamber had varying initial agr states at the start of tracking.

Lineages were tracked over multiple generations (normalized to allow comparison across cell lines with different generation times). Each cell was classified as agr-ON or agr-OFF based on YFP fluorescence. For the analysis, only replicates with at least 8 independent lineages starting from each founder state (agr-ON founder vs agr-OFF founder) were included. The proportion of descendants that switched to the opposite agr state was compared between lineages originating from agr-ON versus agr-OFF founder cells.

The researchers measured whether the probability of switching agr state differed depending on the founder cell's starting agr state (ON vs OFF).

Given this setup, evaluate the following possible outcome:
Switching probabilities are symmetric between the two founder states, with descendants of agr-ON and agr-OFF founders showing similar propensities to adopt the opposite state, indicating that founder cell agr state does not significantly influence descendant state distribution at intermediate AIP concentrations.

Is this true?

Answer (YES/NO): YES